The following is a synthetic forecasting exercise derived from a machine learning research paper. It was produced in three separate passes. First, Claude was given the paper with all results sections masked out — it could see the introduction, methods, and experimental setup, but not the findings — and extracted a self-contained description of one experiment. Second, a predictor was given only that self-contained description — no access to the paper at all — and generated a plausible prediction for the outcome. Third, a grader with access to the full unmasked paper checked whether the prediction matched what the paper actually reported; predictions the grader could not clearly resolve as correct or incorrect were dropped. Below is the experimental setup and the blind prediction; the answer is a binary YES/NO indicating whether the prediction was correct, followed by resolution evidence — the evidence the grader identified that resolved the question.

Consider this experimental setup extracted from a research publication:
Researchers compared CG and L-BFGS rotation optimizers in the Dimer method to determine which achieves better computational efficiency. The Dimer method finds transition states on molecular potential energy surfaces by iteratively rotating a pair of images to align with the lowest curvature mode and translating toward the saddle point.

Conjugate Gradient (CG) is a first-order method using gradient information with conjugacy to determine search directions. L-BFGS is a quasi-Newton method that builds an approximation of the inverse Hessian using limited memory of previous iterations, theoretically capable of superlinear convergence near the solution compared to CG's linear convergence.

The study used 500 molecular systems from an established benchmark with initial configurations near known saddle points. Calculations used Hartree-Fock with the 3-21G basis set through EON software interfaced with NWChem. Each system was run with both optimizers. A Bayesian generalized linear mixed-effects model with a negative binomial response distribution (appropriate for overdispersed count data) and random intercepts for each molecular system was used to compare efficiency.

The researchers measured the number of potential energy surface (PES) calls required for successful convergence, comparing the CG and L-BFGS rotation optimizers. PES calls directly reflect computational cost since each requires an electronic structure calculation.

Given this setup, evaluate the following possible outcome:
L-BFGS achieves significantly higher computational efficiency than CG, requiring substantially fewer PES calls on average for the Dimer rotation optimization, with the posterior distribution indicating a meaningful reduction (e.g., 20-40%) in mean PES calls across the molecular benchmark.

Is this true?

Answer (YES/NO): NO